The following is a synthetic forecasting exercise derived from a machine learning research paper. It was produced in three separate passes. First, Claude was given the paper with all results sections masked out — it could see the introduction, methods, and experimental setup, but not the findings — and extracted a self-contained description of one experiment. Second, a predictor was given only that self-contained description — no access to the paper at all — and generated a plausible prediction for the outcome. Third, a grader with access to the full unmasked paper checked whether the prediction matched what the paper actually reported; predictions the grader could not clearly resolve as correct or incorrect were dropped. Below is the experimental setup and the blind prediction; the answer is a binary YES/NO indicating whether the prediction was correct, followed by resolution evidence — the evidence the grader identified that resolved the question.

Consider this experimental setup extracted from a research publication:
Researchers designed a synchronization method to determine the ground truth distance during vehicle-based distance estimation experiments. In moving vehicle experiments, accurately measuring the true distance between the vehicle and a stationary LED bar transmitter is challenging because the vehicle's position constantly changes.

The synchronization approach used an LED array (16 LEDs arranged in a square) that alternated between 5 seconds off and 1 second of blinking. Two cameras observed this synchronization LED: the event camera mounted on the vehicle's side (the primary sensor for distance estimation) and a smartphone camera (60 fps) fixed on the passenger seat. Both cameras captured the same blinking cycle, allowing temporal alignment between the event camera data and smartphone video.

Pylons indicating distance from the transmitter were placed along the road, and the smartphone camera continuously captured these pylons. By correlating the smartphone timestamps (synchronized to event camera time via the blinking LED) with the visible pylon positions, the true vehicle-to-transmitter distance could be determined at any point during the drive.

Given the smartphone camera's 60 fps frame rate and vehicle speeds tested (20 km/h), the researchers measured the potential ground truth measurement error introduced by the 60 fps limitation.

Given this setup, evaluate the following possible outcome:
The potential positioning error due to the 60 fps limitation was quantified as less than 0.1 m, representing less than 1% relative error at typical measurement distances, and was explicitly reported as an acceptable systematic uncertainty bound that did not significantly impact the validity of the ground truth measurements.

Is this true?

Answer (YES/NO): NO